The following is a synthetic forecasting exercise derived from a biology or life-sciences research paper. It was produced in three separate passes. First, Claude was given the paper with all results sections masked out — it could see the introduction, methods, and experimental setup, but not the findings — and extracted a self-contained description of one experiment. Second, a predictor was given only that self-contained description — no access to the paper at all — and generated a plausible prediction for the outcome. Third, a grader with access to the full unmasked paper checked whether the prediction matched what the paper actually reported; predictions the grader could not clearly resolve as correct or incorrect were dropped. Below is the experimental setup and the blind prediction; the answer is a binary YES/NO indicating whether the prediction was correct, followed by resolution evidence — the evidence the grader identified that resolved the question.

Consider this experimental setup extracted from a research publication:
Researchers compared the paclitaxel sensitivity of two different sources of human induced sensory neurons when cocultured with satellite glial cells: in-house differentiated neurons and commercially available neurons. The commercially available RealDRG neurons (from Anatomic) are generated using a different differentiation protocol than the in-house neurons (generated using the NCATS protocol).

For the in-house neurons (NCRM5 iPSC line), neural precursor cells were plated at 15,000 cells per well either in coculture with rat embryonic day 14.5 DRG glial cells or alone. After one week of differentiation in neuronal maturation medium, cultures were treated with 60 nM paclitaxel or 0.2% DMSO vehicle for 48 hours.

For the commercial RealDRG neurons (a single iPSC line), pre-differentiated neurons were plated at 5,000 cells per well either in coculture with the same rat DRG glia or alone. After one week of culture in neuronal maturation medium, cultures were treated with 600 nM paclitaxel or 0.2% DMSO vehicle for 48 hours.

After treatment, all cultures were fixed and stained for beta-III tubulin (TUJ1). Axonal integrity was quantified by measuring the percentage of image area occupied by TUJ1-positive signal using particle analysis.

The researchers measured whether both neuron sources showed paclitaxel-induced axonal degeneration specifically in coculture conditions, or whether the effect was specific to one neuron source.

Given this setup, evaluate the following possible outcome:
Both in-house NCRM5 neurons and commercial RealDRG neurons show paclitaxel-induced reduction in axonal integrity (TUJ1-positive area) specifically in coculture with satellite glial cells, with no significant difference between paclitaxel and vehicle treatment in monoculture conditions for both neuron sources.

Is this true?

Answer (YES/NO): YES